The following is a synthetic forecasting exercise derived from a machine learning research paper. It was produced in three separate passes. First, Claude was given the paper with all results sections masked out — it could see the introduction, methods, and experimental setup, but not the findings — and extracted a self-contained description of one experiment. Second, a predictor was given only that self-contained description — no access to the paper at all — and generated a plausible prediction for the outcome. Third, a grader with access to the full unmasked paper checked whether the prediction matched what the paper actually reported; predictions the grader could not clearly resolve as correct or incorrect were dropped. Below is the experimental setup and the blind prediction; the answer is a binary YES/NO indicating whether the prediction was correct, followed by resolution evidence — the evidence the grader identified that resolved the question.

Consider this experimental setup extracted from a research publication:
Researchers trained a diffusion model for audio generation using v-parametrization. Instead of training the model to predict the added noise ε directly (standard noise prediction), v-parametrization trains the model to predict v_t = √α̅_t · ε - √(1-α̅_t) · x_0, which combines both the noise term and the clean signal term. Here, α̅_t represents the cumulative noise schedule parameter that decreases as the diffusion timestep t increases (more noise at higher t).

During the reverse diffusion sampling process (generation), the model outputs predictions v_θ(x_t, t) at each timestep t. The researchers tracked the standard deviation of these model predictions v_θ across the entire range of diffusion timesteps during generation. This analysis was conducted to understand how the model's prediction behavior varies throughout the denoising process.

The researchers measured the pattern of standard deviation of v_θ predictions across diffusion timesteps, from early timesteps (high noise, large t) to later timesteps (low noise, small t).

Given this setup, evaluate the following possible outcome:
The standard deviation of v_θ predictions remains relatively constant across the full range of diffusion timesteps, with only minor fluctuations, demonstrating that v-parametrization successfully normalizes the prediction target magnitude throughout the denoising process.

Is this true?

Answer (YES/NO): NO